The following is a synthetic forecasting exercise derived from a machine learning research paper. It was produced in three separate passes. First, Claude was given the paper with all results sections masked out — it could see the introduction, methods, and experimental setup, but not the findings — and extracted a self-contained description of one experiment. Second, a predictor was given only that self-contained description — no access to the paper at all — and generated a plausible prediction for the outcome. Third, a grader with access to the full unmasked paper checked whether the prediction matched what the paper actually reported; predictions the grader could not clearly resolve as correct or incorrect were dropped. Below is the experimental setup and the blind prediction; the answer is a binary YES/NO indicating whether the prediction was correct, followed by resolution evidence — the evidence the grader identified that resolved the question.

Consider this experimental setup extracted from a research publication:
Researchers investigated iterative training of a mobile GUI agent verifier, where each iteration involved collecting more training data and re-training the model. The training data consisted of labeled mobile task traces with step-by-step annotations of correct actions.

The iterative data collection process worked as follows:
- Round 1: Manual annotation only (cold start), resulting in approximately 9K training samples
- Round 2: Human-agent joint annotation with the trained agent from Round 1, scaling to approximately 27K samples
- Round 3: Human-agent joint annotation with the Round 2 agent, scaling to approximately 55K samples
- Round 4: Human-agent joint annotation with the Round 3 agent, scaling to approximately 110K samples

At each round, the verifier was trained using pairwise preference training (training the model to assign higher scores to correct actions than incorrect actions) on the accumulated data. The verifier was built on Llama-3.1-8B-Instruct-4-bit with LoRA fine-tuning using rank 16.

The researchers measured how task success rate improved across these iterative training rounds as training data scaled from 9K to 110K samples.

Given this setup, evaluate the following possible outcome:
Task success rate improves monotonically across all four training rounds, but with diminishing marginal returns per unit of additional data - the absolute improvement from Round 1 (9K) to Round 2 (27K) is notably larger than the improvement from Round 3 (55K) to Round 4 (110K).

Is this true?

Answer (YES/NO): YES